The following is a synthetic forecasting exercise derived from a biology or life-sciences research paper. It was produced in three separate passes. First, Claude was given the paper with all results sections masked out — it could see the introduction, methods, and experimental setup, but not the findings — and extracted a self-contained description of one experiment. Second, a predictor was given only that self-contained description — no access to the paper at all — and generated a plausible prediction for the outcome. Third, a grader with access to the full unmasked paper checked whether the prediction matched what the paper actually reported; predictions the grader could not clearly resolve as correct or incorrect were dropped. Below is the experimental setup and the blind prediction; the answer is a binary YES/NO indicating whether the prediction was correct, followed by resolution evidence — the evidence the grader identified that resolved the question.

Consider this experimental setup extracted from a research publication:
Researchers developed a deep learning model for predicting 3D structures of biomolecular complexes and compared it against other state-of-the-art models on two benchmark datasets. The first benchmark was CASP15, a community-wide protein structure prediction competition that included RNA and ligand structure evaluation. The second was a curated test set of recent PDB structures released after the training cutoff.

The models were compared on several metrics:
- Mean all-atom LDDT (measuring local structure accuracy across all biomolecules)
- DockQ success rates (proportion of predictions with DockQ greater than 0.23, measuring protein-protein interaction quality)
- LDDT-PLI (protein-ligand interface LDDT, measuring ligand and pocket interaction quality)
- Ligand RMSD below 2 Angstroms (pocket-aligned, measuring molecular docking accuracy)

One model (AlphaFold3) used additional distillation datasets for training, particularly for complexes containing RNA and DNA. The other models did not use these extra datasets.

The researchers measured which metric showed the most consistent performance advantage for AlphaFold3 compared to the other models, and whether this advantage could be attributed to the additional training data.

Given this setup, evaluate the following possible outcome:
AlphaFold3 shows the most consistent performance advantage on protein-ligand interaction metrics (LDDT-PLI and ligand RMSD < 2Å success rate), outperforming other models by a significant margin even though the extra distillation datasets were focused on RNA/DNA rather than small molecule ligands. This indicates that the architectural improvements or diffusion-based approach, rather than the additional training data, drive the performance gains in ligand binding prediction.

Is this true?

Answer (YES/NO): NO